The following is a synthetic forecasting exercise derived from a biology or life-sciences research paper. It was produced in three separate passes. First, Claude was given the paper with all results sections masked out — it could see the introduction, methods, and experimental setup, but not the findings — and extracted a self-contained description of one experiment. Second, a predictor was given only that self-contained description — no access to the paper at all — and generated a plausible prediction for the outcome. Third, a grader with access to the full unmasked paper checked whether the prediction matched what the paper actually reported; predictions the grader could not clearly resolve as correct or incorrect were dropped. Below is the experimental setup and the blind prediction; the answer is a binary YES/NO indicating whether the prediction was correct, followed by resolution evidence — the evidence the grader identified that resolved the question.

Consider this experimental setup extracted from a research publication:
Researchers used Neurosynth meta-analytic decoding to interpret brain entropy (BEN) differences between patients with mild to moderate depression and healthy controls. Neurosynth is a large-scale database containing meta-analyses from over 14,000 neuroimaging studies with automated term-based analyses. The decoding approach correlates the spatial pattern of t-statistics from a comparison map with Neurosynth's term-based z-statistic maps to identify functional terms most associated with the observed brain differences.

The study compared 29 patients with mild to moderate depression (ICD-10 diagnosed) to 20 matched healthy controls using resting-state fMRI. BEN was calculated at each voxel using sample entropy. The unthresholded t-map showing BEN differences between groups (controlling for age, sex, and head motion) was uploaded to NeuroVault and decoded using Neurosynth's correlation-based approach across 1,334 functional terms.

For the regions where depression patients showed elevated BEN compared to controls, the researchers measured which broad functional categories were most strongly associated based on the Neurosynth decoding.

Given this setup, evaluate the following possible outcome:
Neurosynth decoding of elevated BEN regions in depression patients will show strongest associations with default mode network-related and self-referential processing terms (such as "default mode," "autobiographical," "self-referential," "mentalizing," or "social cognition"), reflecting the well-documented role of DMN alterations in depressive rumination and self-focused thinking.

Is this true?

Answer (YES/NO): NO